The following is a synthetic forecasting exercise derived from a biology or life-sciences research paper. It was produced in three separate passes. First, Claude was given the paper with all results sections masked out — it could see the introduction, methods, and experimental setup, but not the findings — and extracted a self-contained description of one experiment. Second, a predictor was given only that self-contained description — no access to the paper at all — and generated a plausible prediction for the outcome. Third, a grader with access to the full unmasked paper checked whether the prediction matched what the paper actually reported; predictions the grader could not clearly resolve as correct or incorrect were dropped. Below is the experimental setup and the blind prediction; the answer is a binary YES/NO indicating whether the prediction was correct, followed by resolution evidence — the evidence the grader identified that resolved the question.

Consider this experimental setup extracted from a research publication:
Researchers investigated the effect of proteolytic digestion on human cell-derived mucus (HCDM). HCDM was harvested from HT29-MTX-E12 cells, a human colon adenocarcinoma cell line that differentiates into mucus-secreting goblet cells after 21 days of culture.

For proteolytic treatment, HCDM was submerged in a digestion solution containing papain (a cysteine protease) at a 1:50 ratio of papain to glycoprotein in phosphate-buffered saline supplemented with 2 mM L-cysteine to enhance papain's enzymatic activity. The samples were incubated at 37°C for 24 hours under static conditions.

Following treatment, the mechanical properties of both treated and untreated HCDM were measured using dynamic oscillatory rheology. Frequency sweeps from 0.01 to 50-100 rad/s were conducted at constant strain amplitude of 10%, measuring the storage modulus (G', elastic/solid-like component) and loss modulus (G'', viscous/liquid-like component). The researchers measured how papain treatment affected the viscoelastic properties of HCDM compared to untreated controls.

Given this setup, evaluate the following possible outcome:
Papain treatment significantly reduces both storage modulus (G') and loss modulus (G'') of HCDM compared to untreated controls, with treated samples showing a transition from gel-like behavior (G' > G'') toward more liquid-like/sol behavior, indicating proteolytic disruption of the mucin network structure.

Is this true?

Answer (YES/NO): YES